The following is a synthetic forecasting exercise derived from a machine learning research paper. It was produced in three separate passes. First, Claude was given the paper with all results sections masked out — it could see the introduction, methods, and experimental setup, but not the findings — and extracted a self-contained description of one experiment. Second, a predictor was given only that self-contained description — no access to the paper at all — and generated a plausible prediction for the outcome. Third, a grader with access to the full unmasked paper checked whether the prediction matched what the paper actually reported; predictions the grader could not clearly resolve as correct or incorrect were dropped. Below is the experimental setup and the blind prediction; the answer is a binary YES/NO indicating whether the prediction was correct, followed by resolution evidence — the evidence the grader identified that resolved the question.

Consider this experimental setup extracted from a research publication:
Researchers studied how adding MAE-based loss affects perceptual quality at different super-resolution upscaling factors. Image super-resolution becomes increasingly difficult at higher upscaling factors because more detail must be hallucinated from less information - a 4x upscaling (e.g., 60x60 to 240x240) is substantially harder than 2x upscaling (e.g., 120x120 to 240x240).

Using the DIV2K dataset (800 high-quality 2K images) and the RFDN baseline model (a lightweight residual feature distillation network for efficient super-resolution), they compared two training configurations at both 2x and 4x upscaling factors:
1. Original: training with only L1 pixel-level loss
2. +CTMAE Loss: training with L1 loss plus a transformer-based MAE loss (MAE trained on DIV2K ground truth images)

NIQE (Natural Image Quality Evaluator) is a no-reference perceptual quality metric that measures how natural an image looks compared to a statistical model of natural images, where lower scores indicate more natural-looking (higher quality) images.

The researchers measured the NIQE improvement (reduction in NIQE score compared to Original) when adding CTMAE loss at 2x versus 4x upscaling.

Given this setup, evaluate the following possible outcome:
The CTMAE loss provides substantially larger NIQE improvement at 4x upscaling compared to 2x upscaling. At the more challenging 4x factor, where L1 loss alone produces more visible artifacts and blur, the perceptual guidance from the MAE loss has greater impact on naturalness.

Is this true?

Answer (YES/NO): YES